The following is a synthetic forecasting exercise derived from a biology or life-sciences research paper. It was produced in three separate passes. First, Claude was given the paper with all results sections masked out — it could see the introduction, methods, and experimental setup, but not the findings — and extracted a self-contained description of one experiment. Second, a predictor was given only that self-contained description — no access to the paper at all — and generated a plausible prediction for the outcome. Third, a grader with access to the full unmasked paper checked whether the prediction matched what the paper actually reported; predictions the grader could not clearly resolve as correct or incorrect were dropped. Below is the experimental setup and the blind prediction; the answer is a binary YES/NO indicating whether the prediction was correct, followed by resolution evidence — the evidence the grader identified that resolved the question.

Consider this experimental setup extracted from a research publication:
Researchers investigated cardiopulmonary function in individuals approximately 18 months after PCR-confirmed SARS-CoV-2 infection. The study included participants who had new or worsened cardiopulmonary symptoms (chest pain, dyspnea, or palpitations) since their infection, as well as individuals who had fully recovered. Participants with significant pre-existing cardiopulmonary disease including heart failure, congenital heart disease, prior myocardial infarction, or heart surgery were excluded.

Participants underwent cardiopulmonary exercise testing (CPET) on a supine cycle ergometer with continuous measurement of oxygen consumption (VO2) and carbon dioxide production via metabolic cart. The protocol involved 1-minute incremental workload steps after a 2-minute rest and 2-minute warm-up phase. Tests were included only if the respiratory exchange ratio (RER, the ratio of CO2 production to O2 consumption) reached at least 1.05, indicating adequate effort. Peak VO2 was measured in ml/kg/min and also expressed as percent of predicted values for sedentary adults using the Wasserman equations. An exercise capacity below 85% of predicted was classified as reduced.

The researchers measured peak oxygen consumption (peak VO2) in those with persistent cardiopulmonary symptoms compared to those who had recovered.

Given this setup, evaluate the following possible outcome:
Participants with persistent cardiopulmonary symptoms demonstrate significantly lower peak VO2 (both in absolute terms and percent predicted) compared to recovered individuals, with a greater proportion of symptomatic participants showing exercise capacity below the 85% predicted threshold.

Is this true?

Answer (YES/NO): NO